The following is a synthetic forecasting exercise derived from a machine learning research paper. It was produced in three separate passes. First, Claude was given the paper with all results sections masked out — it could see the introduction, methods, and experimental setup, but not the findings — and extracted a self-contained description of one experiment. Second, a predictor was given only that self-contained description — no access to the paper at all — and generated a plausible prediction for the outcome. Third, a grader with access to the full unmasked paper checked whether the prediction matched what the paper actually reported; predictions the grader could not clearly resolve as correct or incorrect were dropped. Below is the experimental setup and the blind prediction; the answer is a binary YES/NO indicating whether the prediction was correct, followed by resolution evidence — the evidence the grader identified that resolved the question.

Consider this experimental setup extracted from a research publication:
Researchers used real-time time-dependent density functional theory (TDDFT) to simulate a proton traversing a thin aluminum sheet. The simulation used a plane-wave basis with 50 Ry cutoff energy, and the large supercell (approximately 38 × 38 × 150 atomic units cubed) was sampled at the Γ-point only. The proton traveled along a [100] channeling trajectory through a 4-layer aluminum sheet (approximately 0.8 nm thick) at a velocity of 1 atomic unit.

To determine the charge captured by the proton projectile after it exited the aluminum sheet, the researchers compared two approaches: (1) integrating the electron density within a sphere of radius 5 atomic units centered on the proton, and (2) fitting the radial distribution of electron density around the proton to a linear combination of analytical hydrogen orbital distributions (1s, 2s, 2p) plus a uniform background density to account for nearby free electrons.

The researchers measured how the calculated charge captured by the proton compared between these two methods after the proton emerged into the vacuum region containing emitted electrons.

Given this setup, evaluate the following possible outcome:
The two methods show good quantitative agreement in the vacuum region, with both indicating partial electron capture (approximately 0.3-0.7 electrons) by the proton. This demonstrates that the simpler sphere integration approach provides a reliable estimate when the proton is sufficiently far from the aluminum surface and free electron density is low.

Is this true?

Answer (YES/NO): NO